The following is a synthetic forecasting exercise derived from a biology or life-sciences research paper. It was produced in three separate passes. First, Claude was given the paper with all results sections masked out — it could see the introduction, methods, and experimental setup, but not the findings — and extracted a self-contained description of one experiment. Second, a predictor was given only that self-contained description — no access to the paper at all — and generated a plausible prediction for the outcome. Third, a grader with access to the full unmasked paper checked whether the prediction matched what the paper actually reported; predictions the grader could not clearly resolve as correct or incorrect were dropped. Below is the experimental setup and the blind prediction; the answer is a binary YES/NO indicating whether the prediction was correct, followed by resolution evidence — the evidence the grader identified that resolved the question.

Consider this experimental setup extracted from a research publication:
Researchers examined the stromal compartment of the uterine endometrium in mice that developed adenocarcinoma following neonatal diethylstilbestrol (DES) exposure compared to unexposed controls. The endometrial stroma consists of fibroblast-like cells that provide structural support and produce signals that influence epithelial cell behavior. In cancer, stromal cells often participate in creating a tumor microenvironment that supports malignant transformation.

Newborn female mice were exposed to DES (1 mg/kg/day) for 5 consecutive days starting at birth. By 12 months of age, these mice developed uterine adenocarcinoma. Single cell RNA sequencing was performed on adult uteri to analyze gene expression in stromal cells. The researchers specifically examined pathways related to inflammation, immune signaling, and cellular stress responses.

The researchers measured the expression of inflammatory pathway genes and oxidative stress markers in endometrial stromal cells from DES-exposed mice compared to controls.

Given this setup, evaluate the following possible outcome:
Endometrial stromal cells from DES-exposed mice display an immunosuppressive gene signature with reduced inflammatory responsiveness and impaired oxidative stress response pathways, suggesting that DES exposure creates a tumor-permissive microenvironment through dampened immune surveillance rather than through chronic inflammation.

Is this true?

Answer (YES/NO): NO